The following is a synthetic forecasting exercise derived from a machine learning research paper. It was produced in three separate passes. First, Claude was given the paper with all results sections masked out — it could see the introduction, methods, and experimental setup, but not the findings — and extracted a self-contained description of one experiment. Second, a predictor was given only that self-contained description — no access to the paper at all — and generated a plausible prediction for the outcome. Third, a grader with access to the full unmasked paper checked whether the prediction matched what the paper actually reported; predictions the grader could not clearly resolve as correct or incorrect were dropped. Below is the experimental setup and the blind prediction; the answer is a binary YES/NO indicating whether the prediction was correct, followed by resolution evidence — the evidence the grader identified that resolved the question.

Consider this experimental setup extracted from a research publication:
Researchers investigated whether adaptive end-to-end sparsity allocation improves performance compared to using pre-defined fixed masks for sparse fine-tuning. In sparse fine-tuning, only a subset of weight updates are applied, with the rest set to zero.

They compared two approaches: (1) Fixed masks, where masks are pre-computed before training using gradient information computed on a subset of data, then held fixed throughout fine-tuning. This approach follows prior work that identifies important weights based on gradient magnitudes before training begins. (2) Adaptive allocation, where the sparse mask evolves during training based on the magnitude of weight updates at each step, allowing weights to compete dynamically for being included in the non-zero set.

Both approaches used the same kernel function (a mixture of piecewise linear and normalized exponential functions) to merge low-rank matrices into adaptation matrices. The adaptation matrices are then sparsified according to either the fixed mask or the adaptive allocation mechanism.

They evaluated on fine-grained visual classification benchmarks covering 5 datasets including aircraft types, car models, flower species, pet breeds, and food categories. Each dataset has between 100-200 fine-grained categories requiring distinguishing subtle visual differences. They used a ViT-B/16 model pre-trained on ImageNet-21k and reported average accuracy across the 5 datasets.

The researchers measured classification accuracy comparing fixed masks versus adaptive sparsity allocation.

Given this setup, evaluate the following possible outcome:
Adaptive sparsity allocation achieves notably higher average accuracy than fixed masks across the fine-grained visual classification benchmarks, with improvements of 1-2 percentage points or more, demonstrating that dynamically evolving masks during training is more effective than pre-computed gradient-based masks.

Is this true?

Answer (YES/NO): YES